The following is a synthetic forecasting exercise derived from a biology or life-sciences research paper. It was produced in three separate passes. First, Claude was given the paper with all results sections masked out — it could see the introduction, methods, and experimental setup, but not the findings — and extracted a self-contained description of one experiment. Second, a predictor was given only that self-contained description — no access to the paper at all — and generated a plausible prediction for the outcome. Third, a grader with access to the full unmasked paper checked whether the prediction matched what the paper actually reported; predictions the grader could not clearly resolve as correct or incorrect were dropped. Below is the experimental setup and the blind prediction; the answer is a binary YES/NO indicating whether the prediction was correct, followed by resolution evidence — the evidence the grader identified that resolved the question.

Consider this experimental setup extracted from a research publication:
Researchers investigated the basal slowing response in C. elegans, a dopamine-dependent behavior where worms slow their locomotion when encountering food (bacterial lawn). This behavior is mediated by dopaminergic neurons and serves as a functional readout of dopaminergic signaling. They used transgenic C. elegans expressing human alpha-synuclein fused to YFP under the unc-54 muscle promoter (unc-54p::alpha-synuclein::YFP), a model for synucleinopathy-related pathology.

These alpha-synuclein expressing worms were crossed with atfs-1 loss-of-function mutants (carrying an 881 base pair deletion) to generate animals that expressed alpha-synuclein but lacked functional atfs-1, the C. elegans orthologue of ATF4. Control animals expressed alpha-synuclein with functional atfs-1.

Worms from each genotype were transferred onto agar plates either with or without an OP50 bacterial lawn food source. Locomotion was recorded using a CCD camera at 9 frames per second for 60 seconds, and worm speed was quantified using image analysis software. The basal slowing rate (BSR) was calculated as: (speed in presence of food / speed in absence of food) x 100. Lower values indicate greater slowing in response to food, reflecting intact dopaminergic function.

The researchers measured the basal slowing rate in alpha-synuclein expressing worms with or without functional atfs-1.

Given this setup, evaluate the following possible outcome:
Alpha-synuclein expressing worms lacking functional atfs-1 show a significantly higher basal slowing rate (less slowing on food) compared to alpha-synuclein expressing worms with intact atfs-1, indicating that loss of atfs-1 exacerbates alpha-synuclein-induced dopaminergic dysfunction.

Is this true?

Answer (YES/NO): NO